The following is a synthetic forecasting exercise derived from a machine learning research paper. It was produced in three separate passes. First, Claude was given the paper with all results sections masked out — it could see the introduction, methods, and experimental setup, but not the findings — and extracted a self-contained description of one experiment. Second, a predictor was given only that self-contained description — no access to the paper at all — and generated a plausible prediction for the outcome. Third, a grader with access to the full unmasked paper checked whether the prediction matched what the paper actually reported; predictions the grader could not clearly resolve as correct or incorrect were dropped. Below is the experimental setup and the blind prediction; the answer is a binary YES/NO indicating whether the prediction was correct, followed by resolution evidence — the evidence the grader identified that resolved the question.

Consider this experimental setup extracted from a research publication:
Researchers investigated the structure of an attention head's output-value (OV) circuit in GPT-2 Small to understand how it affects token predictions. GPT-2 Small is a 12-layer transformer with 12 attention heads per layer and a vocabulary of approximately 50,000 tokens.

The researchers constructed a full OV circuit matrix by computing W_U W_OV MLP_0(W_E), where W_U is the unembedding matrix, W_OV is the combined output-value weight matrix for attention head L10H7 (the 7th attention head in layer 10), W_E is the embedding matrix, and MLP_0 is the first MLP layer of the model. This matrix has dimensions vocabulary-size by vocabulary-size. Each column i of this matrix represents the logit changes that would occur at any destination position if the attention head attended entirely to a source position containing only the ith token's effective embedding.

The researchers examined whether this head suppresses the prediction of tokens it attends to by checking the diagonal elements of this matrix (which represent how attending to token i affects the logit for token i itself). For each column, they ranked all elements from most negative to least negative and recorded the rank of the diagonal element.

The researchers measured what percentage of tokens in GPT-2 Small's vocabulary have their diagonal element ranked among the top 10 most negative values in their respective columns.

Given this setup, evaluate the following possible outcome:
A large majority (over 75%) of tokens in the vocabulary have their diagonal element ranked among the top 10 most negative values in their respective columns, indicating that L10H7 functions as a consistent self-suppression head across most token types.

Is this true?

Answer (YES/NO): YES